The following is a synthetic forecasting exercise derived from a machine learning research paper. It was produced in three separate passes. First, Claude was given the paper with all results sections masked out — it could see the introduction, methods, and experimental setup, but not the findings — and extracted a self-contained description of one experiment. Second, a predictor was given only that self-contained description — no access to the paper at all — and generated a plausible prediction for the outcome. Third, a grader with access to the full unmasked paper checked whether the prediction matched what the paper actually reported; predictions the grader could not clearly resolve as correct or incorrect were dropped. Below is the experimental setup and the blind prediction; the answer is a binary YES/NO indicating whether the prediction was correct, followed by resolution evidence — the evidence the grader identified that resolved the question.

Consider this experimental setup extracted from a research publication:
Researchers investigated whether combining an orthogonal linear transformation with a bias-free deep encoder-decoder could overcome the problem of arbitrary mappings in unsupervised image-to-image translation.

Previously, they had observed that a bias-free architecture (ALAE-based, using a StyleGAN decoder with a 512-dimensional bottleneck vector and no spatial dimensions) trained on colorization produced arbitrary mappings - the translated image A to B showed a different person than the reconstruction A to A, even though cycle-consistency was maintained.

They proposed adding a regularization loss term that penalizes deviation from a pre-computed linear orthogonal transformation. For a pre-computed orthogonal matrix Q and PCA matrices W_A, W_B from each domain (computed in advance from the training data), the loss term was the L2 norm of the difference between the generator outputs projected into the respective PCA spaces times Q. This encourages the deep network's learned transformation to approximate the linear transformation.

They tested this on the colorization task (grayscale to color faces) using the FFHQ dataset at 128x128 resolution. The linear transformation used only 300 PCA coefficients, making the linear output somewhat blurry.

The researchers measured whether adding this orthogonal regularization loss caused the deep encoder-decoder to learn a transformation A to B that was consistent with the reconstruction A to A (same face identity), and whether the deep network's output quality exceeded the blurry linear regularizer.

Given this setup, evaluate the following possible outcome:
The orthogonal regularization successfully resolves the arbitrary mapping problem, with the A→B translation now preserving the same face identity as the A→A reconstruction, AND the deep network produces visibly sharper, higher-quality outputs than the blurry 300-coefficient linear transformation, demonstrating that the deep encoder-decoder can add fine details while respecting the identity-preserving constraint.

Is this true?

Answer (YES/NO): YES